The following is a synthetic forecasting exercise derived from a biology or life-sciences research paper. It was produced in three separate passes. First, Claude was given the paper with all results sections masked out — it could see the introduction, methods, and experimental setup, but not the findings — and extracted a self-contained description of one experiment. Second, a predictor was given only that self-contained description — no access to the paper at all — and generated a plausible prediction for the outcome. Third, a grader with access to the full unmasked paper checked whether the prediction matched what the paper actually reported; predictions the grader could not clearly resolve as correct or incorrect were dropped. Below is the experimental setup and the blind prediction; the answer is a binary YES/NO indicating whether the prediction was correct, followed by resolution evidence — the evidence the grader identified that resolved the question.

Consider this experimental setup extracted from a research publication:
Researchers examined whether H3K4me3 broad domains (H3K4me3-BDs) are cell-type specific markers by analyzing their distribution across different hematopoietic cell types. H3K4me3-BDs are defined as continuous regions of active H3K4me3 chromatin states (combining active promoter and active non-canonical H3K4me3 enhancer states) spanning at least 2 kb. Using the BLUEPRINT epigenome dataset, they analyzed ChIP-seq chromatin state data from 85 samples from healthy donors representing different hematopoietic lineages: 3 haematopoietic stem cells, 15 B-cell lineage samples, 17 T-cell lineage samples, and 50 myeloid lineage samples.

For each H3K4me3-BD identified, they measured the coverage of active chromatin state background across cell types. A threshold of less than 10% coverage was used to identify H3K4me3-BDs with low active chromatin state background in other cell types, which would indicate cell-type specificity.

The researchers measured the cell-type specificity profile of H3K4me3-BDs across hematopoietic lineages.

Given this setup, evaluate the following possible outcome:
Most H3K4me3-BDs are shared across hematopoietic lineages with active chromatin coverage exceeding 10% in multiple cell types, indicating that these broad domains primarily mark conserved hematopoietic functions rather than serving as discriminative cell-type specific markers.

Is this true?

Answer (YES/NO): YES